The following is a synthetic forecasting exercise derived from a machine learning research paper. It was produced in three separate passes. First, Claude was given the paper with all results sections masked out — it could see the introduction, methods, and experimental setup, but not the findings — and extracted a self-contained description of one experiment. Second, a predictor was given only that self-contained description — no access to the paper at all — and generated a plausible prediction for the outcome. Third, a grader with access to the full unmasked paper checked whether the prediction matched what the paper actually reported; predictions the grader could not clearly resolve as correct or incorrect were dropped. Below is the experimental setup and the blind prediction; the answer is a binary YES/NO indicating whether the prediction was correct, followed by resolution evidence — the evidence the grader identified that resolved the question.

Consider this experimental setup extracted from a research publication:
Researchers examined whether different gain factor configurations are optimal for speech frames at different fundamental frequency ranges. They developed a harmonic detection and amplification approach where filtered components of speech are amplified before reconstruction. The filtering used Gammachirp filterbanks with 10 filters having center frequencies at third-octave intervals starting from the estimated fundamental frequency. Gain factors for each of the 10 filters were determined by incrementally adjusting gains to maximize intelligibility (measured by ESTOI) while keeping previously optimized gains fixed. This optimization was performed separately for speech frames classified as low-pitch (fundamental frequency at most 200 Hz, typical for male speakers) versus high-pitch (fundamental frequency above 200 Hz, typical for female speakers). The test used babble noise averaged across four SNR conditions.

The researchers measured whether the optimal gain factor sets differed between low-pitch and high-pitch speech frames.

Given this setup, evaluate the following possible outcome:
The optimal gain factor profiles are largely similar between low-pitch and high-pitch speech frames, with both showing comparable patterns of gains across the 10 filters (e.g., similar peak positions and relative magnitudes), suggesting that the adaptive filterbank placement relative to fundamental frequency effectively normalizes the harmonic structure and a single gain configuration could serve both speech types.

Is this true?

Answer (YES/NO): NO